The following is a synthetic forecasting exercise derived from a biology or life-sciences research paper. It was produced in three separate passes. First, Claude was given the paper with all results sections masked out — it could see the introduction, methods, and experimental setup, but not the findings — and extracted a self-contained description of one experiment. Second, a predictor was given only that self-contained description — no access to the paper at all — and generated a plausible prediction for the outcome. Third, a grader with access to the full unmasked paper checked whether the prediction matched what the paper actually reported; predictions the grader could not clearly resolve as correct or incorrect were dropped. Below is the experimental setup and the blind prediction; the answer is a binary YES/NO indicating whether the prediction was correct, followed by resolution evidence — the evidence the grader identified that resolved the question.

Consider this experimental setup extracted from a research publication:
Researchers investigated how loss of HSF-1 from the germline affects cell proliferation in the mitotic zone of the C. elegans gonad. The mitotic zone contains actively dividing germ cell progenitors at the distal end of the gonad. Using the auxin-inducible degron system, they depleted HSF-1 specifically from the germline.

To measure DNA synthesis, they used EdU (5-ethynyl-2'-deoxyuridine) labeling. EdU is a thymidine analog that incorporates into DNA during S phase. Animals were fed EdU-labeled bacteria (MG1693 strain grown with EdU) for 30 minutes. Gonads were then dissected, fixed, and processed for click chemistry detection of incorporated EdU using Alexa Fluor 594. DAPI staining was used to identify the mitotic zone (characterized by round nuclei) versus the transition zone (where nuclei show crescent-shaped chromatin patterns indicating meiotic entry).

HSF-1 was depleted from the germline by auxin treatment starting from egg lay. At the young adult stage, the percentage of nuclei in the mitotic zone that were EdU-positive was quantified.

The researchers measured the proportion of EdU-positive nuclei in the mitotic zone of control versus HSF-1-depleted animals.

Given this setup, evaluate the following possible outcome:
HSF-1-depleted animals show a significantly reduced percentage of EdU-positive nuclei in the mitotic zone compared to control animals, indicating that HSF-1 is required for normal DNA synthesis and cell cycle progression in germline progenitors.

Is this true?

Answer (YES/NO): YES